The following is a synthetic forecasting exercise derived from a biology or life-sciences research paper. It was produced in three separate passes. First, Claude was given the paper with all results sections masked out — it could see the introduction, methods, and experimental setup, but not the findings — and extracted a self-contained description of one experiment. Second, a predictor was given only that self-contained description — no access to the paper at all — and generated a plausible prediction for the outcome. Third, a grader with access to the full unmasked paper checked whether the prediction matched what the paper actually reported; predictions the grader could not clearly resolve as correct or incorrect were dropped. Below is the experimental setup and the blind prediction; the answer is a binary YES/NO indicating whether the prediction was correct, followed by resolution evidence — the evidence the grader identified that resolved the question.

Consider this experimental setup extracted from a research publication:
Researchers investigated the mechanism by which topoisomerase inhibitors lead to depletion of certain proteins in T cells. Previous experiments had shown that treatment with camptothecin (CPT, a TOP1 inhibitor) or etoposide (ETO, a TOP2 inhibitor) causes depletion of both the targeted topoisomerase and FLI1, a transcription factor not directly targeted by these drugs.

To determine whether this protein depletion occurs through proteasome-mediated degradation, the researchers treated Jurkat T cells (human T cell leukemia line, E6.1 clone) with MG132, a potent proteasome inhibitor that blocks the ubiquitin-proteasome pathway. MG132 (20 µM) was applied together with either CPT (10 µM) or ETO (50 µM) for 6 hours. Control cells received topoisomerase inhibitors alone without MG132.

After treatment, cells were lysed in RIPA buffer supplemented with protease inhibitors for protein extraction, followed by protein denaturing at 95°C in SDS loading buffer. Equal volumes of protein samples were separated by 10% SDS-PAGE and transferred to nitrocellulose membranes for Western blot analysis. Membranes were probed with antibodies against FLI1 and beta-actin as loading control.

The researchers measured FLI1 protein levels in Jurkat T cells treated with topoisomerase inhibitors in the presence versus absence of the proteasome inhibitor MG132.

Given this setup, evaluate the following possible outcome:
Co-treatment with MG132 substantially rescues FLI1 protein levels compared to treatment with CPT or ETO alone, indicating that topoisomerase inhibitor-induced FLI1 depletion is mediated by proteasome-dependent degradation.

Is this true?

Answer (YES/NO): YES